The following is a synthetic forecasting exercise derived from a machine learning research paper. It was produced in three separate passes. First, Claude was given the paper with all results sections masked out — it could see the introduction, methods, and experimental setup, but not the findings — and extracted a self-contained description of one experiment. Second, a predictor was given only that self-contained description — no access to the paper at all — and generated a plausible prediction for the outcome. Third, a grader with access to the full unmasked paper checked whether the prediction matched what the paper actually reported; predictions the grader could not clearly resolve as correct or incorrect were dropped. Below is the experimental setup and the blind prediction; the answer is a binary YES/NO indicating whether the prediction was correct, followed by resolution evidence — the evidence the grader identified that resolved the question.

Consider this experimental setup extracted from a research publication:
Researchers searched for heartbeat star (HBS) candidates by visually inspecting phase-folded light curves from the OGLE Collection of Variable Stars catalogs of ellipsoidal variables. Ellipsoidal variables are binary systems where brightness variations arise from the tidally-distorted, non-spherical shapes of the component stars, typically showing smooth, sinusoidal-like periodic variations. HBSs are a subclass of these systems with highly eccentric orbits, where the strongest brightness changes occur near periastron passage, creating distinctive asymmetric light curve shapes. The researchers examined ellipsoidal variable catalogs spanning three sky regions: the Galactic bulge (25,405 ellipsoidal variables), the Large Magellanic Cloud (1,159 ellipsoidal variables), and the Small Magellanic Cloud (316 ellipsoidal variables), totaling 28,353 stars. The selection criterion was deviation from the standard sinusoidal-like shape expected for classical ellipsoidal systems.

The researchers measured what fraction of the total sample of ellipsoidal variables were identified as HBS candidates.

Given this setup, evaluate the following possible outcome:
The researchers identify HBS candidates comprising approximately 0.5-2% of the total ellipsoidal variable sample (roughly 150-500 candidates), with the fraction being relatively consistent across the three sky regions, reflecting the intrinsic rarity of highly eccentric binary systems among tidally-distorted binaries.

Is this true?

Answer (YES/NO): NO